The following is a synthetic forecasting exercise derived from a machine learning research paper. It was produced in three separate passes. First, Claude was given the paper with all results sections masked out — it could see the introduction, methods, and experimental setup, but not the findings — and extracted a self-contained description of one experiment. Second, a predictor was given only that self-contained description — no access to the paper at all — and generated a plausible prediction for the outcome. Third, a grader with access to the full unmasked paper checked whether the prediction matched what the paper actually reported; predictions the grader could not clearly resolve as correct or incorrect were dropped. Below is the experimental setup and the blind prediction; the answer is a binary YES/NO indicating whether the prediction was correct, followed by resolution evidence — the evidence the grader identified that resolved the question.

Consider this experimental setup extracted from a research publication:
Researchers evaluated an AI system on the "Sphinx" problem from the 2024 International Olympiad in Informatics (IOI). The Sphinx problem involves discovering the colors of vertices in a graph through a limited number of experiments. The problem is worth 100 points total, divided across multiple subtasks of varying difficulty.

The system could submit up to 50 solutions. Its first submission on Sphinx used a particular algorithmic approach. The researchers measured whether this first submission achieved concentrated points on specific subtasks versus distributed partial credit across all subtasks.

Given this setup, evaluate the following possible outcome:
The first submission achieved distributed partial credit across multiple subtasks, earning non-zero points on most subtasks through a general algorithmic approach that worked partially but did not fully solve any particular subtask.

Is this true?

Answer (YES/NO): YES